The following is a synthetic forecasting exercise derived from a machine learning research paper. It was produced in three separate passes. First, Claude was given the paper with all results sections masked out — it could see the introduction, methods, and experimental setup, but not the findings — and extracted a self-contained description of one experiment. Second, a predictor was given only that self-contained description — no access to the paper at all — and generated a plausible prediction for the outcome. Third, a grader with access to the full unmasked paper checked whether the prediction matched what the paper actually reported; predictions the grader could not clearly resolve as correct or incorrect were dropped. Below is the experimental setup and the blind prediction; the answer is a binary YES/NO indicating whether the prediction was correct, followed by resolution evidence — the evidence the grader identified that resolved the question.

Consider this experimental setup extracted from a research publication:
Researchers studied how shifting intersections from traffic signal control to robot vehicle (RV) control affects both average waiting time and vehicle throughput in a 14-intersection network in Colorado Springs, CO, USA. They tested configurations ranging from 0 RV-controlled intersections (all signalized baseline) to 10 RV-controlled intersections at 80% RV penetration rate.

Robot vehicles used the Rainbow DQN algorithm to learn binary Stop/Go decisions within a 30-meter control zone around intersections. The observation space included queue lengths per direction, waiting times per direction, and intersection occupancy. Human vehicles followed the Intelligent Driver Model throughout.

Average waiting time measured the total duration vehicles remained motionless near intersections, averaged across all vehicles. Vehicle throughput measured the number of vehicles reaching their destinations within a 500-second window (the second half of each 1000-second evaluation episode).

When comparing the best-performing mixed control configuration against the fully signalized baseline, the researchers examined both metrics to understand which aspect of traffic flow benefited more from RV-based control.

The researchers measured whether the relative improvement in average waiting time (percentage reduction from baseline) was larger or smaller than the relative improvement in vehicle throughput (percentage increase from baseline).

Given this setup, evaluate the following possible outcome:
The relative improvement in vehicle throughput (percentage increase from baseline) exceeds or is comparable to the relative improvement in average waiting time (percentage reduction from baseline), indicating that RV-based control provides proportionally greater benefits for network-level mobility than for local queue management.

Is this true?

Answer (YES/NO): NO